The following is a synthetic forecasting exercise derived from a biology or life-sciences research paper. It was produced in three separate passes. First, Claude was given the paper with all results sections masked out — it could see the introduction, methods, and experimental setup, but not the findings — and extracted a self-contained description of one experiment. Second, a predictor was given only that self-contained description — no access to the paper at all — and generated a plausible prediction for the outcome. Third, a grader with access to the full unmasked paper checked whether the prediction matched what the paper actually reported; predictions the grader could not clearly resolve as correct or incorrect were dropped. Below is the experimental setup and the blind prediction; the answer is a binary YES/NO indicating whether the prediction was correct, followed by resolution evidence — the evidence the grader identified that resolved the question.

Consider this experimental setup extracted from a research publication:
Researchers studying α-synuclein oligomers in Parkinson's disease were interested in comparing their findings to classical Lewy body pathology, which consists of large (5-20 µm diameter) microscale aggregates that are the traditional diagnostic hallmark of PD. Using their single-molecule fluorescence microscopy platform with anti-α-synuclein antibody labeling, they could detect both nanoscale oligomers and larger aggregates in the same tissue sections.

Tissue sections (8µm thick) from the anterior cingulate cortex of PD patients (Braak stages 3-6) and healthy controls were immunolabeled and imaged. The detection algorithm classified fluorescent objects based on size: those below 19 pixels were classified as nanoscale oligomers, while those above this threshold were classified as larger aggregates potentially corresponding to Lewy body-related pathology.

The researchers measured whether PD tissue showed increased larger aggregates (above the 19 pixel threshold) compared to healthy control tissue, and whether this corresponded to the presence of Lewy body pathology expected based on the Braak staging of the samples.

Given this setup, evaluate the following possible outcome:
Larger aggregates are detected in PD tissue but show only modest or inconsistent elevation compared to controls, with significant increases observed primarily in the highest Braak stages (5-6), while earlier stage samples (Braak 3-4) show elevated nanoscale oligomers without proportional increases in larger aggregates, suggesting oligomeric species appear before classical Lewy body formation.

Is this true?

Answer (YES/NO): NO